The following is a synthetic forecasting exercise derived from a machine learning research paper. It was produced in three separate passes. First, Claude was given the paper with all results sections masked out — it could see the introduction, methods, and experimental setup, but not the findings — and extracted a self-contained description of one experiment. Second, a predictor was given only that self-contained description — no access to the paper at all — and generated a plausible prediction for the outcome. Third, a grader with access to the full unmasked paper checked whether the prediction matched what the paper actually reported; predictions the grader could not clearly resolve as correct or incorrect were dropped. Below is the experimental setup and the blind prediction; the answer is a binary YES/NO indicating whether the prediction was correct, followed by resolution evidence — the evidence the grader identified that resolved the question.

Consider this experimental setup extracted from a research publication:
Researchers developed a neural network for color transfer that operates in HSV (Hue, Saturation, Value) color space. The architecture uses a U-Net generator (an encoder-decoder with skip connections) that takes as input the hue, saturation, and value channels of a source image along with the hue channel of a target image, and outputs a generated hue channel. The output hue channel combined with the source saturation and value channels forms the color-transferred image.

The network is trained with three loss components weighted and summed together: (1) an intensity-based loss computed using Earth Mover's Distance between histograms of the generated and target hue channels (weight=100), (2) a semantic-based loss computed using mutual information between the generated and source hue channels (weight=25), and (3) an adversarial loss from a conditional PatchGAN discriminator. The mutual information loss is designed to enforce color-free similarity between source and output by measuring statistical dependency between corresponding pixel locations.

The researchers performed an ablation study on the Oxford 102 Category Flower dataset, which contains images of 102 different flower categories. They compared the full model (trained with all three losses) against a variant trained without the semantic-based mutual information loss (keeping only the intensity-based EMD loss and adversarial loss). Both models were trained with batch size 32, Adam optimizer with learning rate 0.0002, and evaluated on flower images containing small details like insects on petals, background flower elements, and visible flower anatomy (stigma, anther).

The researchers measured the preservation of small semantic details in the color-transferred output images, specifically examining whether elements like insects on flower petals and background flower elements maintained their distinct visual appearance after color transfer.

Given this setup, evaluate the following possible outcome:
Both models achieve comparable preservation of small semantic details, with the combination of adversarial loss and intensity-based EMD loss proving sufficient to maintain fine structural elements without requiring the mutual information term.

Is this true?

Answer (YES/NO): NO